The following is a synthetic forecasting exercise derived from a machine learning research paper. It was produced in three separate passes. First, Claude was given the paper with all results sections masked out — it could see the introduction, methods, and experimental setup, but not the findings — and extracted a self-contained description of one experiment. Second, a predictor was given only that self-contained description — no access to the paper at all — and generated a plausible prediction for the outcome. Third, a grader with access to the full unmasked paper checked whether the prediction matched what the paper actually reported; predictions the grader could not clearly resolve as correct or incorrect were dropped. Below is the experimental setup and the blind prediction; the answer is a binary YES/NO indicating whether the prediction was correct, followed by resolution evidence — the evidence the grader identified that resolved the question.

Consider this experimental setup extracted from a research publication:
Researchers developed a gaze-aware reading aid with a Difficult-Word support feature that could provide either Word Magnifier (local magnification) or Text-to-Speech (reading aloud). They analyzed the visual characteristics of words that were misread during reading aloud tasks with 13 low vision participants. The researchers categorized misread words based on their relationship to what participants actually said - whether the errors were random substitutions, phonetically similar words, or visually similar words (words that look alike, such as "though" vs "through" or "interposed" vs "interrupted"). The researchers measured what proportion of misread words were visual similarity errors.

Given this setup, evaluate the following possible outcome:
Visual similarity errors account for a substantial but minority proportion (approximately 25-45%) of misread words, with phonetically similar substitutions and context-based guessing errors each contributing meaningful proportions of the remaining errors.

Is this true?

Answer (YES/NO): NO